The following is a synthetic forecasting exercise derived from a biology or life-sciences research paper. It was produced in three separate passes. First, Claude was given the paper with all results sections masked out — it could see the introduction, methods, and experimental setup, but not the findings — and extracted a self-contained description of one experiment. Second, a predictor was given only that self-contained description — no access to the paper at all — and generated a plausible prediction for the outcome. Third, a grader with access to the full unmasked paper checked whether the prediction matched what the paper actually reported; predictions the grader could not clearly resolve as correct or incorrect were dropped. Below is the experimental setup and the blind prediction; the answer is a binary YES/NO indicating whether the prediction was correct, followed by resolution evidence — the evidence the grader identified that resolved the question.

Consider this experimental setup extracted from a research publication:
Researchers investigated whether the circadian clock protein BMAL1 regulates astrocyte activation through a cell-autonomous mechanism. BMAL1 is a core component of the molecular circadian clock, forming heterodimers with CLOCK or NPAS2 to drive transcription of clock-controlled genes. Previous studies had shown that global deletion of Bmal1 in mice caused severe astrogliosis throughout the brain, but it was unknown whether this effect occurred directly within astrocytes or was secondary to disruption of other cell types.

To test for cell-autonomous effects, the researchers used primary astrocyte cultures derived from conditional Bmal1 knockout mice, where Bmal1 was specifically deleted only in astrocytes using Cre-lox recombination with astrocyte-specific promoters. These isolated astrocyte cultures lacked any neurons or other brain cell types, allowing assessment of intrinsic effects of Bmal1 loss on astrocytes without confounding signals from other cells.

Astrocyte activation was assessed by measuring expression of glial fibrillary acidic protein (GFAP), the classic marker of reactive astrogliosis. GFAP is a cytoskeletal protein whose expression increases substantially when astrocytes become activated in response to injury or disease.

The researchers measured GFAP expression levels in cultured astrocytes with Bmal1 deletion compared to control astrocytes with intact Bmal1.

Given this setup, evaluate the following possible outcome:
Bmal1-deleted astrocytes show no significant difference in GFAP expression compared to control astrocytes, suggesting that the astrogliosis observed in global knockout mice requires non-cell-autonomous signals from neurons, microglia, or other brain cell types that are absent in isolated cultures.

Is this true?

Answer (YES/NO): NO